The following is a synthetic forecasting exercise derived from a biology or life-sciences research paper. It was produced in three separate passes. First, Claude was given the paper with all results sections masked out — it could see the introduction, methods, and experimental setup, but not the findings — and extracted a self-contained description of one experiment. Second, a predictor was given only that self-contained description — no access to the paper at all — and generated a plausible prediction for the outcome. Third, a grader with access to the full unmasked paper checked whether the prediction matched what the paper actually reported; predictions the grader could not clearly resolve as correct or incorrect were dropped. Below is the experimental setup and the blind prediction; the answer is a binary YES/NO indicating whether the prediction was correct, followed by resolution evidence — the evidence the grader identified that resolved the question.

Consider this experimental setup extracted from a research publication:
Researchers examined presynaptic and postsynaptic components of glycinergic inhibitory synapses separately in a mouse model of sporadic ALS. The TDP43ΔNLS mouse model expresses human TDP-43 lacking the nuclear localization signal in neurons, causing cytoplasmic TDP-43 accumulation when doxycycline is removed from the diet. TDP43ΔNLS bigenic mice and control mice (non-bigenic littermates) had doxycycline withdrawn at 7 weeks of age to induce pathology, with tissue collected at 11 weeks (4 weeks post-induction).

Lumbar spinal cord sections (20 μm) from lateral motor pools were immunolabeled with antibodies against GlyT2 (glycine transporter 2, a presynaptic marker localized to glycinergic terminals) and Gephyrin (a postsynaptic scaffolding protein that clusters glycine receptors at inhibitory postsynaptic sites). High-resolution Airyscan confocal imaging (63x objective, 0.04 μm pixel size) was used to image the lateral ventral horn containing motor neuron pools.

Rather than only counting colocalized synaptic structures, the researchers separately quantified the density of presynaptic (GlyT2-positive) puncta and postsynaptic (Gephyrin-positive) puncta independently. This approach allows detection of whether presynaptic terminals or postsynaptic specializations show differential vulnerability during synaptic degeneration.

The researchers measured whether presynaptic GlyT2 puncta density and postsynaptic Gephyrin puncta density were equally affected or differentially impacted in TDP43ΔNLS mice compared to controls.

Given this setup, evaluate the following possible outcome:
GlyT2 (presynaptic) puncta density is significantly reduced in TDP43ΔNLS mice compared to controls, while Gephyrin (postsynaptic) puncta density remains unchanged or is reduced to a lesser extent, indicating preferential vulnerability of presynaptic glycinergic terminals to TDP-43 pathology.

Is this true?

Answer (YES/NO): NO